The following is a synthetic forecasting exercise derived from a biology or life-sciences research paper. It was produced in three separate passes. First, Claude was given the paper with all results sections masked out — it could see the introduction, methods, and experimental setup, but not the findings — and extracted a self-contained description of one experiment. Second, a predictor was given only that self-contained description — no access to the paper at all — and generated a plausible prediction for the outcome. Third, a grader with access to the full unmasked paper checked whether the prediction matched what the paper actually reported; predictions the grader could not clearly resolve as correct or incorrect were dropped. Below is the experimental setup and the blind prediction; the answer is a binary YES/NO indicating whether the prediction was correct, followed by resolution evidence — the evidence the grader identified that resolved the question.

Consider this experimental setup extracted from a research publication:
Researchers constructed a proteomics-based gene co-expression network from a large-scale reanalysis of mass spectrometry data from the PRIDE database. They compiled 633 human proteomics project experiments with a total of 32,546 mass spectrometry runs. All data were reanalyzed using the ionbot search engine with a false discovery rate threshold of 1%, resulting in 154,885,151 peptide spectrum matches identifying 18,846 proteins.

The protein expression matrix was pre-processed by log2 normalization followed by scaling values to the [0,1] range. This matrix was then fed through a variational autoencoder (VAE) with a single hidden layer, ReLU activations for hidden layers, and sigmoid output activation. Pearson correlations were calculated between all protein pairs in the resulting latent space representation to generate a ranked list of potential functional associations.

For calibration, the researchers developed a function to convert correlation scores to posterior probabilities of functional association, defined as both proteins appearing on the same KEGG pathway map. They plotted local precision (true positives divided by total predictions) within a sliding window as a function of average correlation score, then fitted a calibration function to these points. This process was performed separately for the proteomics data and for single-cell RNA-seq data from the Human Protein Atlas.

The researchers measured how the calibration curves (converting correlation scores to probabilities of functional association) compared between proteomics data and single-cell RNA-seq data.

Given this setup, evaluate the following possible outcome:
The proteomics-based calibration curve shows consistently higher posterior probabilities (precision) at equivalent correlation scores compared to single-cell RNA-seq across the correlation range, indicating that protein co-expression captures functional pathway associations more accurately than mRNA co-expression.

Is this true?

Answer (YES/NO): NO